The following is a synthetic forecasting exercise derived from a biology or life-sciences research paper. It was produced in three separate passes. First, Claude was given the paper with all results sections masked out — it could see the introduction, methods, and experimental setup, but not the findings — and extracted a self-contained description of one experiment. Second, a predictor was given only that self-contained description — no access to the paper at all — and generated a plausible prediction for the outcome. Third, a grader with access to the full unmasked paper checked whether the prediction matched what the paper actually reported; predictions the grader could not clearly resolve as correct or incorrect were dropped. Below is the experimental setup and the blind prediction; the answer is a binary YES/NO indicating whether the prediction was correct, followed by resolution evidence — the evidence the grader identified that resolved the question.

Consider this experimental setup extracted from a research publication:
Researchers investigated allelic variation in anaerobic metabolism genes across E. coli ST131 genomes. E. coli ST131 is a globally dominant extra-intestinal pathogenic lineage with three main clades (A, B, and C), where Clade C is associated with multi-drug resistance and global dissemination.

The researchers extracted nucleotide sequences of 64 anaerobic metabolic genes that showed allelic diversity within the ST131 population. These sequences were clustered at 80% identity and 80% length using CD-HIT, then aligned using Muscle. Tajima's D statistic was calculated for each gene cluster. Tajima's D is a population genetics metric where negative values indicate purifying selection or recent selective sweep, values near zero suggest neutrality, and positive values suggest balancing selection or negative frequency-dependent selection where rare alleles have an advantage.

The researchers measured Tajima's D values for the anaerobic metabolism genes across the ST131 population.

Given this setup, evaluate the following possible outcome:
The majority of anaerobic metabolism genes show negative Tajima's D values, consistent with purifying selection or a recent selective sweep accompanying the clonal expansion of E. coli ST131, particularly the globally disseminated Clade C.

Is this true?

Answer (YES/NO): NO